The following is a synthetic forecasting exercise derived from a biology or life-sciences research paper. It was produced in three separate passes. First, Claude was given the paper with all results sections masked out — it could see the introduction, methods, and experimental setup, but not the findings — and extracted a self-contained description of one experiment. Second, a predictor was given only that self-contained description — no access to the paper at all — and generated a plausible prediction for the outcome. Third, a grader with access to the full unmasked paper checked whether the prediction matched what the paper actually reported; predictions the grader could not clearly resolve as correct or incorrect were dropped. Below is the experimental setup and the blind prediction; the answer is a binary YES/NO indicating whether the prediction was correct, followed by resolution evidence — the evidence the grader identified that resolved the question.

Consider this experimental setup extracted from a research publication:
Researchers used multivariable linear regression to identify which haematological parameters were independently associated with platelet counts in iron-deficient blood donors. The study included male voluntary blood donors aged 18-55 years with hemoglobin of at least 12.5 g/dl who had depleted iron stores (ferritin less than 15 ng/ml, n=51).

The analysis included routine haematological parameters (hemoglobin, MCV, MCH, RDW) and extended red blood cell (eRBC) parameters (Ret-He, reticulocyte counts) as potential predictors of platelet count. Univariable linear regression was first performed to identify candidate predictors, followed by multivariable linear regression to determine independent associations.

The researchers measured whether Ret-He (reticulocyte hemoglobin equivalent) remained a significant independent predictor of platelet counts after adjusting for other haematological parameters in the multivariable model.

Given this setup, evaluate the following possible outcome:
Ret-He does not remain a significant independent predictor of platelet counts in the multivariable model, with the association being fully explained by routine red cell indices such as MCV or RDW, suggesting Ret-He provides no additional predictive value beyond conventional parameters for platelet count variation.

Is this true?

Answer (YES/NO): NO